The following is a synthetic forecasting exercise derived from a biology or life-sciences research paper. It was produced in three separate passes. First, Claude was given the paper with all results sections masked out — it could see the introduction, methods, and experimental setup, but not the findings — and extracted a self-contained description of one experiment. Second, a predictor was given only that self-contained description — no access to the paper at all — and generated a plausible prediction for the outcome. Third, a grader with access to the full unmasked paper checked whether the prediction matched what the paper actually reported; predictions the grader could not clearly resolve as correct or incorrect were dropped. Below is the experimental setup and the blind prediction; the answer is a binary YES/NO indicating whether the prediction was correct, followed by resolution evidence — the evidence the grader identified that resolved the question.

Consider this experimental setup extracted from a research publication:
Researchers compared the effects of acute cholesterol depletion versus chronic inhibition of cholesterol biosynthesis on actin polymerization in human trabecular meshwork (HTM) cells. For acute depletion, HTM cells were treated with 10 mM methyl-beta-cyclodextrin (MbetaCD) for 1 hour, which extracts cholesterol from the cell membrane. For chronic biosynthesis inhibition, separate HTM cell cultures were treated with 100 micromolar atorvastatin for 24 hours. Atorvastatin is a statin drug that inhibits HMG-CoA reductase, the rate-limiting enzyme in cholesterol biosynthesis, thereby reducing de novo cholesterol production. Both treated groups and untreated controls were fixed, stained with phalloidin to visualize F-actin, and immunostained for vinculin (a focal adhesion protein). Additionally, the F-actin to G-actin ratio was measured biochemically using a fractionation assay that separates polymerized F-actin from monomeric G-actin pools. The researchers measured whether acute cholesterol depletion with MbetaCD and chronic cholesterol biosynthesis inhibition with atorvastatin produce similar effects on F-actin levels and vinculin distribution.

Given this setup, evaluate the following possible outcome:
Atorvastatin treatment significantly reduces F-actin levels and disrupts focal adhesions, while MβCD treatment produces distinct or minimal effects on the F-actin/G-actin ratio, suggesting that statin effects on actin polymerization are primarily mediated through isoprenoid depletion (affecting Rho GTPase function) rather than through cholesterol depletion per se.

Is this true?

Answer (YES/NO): NO